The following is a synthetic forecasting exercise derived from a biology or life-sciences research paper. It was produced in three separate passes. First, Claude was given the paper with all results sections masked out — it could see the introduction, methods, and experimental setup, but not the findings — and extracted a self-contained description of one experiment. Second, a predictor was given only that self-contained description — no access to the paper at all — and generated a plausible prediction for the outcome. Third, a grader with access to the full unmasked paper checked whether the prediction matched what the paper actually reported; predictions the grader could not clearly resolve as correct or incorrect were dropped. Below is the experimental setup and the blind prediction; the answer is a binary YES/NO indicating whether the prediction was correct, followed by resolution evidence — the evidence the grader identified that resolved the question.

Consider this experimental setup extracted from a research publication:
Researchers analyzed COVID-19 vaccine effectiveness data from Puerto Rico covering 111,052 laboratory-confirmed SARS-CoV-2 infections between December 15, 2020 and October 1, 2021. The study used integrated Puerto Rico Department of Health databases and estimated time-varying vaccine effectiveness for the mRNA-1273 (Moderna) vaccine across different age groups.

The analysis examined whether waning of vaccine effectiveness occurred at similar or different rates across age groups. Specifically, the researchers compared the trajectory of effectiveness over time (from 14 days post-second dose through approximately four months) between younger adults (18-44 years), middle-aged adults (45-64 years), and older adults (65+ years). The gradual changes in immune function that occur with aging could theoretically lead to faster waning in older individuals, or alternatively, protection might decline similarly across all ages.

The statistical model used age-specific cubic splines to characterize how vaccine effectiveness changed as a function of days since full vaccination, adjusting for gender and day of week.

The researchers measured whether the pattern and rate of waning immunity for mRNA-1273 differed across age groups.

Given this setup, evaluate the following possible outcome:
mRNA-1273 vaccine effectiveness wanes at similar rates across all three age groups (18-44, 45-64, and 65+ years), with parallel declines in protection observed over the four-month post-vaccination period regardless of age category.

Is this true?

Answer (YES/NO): NO